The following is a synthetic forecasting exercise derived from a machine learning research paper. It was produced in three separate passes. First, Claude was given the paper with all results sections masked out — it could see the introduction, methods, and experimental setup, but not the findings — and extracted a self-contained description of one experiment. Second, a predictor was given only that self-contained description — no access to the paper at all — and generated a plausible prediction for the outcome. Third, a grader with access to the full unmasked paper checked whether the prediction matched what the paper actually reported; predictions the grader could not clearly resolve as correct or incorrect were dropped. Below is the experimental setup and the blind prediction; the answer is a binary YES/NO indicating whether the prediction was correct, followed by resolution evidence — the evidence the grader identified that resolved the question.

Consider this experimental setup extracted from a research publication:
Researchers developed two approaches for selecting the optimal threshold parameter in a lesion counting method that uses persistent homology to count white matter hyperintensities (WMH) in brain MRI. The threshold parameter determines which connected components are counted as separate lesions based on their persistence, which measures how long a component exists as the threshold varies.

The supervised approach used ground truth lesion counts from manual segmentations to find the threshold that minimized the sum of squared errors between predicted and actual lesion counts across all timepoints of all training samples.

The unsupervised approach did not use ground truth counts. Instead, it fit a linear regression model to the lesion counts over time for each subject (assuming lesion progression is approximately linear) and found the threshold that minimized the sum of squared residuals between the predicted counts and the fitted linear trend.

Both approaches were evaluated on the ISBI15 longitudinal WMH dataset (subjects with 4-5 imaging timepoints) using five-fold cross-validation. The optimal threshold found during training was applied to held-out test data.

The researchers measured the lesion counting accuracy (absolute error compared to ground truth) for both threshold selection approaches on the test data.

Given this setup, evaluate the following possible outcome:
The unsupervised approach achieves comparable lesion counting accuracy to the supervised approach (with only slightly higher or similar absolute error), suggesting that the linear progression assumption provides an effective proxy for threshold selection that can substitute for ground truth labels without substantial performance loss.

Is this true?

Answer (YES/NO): NO